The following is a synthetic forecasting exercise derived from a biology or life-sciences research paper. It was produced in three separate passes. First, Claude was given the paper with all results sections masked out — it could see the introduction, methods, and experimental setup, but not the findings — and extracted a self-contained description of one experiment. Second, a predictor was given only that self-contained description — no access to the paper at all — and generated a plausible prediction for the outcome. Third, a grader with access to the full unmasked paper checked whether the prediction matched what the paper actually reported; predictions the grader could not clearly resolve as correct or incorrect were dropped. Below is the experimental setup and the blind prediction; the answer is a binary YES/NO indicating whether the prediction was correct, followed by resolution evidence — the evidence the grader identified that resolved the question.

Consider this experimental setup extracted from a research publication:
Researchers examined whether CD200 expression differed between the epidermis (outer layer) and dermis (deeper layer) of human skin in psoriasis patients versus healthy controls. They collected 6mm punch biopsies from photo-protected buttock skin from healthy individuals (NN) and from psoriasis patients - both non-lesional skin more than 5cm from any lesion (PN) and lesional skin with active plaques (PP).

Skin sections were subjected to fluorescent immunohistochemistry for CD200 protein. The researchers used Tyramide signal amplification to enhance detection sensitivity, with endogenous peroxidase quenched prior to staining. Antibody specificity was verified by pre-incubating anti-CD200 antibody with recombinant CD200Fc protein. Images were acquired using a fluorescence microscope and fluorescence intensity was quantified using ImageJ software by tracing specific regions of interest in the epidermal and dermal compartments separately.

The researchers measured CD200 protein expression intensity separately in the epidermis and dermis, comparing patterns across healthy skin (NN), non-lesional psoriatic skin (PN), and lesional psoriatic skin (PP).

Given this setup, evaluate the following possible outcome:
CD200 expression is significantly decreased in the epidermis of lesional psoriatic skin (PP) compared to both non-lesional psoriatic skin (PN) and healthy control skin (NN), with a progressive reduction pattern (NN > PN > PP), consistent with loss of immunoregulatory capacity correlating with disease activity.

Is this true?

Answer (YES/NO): NO